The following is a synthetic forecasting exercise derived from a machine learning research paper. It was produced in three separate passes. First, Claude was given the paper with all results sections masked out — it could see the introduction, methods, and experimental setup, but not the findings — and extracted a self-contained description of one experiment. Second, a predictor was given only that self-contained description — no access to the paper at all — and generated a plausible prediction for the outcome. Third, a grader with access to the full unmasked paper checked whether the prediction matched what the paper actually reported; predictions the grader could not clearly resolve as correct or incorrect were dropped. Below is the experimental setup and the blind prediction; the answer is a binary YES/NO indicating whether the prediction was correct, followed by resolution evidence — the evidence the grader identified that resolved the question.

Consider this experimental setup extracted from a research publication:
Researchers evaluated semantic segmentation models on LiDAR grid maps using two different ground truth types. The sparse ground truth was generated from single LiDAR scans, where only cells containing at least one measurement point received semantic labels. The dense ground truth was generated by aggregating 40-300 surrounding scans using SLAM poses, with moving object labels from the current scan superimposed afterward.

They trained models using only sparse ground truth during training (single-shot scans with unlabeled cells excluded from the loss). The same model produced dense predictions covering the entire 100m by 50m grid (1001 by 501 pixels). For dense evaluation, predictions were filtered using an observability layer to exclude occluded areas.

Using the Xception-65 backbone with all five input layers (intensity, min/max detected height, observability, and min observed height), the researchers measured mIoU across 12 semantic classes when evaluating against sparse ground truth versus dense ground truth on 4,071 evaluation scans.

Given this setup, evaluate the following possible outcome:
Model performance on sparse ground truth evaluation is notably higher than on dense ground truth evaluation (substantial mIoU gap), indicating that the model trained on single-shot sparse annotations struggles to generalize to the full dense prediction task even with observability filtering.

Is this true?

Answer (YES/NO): NO